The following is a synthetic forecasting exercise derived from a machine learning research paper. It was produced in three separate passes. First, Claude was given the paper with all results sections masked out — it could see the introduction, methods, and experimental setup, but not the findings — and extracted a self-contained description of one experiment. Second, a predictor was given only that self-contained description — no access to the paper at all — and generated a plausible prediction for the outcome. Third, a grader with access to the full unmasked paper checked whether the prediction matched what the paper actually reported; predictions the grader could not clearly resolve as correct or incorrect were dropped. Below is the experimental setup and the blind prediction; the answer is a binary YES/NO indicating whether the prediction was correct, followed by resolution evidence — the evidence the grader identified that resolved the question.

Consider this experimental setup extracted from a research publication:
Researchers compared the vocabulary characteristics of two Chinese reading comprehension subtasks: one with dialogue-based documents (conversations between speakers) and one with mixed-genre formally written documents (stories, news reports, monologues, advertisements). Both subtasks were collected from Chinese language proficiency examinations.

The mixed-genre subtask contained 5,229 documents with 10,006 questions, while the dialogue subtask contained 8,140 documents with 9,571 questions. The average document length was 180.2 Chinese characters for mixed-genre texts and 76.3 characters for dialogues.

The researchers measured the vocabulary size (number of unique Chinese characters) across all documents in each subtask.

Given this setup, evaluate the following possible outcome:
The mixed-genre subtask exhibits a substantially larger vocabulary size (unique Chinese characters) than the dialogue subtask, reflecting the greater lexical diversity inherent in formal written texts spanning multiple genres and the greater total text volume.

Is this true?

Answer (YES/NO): YES